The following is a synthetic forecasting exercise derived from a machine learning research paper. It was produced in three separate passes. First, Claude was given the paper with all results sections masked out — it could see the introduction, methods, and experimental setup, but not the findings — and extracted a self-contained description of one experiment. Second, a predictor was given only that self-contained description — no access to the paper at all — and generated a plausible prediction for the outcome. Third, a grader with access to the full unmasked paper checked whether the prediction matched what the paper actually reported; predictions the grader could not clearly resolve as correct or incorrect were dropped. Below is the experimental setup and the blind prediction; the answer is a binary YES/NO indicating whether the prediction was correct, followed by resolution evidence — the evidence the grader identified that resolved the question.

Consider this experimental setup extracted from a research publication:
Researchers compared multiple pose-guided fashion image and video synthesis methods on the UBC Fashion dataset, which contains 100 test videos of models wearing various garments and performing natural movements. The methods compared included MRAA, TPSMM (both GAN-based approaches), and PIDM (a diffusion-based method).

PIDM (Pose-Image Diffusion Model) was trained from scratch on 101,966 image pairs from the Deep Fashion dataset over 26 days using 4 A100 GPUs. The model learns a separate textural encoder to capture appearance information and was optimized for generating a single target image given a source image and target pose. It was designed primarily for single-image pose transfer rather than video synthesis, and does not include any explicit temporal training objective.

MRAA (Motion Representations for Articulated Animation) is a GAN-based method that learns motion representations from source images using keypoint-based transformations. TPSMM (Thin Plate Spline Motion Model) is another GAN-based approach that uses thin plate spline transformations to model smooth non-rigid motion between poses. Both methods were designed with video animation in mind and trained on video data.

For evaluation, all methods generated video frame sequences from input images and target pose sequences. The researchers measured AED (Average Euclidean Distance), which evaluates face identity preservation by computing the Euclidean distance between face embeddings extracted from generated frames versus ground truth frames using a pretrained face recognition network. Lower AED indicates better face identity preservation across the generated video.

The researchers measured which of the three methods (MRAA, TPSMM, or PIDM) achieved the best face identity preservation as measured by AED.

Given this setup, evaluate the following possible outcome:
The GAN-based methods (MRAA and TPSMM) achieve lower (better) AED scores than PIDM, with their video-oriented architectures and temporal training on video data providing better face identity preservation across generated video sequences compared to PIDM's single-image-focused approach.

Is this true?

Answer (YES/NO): YES